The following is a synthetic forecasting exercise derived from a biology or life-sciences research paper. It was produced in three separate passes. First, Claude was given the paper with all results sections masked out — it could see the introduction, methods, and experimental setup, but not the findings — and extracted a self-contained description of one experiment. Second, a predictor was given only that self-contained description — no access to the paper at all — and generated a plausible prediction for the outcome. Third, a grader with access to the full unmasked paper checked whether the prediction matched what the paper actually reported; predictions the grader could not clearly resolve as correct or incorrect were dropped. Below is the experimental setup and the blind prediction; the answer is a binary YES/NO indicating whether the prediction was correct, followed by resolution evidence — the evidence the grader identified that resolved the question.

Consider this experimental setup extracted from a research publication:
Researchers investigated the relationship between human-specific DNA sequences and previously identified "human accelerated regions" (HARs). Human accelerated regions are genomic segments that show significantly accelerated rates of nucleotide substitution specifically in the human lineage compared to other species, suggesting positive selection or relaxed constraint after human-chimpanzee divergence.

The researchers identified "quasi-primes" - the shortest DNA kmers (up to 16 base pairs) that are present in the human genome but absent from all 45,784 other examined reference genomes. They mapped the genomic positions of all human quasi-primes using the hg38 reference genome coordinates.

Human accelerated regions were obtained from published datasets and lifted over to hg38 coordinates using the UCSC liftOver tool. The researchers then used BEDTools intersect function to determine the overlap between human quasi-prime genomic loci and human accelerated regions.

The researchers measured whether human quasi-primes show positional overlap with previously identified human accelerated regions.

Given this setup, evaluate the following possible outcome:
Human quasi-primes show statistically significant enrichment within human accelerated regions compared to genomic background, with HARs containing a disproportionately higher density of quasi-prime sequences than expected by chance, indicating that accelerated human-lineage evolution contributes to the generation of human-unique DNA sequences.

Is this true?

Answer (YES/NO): NO